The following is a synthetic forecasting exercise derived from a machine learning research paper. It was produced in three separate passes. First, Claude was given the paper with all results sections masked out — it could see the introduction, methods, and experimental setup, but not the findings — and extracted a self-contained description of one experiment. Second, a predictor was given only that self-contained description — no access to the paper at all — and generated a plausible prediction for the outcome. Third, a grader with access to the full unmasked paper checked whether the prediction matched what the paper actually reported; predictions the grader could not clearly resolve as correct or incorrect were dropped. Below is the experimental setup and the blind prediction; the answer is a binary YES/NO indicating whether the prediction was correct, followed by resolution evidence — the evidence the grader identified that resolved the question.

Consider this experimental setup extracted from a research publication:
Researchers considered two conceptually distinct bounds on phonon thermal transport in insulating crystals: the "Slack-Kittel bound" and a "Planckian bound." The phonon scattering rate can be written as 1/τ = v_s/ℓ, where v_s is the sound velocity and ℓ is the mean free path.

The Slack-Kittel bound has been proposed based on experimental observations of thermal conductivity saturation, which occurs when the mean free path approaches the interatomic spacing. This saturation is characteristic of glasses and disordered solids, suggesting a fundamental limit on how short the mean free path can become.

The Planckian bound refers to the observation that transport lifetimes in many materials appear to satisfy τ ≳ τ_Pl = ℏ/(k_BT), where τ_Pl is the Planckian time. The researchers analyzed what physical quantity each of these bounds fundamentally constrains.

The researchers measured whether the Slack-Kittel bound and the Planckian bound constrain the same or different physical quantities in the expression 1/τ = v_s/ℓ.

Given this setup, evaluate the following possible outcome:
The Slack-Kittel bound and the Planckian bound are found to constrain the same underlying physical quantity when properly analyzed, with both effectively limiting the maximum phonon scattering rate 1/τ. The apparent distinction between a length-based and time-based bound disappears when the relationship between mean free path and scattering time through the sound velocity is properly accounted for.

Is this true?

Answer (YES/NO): NO